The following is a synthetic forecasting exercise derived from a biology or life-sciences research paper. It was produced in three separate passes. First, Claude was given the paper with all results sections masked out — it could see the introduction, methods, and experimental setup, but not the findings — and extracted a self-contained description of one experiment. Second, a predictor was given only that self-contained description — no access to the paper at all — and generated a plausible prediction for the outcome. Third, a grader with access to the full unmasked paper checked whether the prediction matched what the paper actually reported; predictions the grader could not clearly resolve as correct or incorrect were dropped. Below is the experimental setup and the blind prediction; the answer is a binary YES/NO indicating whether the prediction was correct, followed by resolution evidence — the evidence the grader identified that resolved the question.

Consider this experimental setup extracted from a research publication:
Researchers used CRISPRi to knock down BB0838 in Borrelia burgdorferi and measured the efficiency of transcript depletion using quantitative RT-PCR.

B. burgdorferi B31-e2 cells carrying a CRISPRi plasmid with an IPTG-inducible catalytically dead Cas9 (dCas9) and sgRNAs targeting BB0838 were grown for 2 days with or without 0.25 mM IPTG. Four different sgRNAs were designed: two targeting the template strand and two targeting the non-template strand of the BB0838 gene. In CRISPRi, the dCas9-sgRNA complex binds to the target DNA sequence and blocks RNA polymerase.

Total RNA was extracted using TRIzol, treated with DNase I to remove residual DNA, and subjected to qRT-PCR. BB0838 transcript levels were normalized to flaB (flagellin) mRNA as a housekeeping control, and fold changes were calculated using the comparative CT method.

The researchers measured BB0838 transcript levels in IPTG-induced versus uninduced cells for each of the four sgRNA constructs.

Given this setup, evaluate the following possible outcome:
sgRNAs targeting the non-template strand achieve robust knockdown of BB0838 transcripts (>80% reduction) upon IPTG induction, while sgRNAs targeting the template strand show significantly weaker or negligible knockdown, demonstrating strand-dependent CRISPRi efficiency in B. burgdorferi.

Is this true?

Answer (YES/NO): YES